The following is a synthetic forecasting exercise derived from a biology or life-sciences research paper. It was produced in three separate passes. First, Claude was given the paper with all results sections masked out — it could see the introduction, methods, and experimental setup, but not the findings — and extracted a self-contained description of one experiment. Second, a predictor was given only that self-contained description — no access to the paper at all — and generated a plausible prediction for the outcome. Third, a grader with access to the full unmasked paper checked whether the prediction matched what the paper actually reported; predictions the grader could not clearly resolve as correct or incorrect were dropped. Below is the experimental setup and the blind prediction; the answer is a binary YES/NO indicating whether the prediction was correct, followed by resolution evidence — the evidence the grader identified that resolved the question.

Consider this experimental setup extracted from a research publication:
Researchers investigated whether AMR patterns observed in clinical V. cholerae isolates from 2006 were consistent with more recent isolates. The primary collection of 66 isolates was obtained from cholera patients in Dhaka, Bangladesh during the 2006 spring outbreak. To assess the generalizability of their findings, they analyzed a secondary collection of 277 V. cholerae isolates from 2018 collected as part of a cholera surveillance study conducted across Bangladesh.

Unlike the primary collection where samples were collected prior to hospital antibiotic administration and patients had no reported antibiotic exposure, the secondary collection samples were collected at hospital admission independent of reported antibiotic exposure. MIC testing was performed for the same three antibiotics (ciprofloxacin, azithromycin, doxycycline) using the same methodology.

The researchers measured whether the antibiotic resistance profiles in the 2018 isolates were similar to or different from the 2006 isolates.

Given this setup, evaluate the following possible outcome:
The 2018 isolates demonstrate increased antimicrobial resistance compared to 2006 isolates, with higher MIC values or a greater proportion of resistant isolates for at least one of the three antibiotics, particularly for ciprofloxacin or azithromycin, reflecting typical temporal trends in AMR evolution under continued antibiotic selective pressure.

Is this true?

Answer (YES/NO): NO